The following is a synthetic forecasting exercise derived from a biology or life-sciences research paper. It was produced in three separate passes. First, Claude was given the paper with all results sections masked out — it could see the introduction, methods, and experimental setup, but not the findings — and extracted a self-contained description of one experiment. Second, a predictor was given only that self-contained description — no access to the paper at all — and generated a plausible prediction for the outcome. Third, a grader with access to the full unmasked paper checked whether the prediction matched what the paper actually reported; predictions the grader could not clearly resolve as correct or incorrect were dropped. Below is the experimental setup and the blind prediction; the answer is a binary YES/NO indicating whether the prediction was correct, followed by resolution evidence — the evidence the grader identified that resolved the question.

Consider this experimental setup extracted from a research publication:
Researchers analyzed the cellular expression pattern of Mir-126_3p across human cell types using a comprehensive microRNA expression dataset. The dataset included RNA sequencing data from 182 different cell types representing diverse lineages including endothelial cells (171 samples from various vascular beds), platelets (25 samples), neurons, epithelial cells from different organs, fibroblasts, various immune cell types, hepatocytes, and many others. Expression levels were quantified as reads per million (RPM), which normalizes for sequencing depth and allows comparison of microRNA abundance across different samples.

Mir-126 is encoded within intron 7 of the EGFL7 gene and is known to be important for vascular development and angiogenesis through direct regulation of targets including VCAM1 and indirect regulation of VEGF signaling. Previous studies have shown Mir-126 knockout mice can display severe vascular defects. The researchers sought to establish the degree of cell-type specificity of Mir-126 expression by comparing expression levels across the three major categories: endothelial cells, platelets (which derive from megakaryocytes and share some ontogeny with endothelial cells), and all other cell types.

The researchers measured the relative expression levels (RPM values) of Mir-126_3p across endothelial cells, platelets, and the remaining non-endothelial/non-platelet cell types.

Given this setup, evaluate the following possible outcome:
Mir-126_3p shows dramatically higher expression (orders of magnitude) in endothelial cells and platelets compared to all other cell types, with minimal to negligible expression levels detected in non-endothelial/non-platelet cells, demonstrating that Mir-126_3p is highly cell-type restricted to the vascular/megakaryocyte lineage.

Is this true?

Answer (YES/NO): YES